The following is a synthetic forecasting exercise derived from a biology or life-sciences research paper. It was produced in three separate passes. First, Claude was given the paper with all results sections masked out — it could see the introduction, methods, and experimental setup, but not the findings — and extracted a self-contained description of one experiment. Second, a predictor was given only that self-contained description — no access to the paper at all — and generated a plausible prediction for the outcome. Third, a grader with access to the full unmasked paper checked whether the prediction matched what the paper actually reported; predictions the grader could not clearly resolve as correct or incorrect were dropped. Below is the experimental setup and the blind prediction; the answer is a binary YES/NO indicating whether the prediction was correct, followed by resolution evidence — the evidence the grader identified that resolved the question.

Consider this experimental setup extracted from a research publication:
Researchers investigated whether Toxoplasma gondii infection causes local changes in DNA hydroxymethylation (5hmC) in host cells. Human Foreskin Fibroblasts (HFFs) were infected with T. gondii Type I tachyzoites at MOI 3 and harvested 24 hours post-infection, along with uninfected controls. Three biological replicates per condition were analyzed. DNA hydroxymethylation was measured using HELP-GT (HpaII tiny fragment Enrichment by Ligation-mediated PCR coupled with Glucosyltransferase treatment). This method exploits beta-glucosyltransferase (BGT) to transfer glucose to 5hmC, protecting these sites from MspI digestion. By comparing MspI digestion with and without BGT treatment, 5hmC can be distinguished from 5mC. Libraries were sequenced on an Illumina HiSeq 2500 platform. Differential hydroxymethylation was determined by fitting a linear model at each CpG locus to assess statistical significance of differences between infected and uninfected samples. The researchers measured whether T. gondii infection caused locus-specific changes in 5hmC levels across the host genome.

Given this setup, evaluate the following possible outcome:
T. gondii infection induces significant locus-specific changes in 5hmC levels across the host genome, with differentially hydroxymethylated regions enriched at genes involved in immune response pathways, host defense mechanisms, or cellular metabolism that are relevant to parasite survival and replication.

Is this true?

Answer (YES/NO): NO